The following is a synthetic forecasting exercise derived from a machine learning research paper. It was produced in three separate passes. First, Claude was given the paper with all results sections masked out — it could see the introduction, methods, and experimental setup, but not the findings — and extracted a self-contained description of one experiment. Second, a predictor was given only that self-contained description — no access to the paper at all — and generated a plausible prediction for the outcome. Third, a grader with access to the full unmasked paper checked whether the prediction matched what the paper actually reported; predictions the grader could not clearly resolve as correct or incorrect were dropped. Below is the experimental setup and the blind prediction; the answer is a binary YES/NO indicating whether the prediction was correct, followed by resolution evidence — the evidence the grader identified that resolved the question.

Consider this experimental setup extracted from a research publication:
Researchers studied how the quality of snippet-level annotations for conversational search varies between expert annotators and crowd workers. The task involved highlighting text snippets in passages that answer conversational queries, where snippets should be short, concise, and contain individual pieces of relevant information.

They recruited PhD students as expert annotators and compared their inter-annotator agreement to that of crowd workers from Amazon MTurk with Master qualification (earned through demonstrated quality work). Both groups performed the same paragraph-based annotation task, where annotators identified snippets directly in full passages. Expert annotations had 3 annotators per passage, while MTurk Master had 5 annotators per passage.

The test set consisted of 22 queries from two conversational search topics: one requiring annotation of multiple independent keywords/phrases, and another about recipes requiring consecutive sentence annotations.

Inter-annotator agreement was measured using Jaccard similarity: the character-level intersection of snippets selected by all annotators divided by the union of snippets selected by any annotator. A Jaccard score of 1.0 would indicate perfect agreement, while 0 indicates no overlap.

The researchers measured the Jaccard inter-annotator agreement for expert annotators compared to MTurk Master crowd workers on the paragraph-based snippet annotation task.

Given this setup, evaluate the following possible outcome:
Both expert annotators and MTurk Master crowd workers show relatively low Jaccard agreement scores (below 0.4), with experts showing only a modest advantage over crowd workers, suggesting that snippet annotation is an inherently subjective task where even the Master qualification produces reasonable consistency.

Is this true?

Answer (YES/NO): NO